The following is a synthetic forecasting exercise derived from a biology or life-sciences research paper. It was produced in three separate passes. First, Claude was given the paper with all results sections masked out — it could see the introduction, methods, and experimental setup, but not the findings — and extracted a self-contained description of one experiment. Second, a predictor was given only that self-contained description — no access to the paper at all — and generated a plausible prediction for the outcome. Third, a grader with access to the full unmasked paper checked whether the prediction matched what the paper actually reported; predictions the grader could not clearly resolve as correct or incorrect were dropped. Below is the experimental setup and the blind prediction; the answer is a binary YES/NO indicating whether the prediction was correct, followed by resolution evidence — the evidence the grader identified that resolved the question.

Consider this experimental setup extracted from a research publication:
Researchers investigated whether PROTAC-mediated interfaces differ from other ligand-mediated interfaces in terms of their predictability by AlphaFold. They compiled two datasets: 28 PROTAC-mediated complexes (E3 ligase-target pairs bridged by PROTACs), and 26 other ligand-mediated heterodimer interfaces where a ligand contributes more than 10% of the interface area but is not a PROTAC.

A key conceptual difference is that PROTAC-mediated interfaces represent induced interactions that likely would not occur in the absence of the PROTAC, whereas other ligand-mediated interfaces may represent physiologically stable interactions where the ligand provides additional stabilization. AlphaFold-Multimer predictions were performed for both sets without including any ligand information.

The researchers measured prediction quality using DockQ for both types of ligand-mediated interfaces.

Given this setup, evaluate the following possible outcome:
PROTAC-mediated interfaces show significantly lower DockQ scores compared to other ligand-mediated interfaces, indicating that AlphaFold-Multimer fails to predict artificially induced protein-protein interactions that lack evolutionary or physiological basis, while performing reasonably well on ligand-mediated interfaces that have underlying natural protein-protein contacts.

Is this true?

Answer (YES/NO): YES